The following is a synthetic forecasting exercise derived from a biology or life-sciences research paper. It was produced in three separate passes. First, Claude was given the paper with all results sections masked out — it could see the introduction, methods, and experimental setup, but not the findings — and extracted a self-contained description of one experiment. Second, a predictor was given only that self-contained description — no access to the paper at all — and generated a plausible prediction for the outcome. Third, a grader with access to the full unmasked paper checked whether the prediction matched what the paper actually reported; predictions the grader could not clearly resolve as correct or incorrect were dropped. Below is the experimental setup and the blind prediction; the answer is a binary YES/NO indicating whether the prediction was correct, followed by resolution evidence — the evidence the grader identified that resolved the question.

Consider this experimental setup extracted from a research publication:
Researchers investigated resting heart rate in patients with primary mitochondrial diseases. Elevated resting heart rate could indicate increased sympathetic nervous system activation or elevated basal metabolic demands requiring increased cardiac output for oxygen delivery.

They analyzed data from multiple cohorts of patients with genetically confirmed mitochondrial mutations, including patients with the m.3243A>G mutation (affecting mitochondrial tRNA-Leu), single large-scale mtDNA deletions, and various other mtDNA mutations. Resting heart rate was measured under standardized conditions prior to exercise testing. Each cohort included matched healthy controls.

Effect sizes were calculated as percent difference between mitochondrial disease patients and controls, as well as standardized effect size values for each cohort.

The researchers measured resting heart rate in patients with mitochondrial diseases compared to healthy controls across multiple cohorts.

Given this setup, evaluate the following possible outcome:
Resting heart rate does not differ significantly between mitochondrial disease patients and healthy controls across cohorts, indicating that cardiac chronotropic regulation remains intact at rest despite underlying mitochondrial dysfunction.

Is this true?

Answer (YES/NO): NO